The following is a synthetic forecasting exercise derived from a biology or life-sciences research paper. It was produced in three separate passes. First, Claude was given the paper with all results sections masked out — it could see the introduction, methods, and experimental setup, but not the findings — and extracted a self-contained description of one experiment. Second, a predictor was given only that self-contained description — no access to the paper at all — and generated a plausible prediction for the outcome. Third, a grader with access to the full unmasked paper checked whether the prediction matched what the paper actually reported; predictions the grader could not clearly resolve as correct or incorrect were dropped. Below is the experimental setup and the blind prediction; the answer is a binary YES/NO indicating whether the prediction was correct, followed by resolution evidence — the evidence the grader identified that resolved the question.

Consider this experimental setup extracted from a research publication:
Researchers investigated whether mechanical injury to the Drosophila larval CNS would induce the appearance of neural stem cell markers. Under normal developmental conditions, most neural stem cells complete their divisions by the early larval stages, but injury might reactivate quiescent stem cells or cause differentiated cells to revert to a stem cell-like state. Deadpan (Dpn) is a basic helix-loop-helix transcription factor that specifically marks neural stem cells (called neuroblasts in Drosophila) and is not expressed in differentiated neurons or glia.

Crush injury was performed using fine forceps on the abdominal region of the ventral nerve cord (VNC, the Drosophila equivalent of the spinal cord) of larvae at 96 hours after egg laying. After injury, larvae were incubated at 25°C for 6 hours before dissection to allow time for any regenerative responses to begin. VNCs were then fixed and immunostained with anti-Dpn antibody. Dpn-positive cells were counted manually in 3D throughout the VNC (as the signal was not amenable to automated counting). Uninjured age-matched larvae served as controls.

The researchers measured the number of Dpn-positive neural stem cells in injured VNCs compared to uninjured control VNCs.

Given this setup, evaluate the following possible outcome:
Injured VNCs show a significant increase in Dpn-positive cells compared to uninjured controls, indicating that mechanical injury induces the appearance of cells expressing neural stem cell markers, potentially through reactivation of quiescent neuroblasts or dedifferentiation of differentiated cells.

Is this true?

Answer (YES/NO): YES